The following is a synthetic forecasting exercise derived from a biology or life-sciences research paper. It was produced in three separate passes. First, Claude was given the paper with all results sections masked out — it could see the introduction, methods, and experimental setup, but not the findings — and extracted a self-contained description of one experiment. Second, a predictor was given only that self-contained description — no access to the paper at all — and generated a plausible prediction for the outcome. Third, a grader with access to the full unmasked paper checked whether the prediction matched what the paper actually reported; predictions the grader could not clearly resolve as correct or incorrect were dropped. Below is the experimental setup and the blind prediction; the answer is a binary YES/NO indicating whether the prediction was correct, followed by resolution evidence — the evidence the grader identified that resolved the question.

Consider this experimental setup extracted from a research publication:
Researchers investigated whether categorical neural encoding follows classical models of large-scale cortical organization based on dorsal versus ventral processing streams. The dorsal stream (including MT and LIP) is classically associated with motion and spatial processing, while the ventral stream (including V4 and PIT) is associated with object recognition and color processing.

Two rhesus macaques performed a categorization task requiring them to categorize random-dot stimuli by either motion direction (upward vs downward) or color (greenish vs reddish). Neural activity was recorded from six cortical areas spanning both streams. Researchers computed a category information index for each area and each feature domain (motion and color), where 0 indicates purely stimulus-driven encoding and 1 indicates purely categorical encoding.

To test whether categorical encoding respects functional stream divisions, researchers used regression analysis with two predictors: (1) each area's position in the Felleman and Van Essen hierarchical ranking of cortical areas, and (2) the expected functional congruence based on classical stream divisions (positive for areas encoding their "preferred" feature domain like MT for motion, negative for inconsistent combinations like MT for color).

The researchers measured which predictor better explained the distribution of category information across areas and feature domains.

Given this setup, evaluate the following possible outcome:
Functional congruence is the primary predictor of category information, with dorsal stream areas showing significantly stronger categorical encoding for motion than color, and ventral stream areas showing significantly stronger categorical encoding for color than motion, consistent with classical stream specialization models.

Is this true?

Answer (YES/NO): NO